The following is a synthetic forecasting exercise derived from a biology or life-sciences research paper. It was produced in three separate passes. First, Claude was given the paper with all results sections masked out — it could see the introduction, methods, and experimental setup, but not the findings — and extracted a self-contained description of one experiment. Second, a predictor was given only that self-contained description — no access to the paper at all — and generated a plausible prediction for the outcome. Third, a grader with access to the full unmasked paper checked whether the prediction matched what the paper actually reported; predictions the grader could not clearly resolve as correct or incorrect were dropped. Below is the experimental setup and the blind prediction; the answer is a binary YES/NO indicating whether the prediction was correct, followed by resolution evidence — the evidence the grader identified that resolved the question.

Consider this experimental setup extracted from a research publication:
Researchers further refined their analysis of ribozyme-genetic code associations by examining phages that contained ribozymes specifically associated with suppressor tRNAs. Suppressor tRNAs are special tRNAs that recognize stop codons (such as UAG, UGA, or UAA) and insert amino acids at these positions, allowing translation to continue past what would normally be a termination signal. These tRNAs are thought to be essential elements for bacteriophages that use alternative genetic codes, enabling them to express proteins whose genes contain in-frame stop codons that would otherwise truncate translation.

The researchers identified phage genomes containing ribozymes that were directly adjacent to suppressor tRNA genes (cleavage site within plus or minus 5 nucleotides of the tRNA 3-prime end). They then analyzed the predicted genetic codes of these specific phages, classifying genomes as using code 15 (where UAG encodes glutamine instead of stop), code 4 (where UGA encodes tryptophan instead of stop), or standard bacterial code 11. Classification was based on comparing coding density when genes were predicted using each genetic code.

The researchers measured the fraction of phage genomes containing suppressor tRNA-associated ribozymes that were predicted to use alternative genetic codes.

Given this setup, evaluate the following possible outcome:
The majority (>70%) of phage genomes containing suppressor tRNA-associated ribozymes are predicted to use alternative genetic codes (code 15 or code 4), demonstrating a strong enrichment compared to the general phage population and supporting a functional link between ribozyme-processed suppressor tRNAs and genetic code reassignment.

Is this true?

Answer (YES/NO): YES